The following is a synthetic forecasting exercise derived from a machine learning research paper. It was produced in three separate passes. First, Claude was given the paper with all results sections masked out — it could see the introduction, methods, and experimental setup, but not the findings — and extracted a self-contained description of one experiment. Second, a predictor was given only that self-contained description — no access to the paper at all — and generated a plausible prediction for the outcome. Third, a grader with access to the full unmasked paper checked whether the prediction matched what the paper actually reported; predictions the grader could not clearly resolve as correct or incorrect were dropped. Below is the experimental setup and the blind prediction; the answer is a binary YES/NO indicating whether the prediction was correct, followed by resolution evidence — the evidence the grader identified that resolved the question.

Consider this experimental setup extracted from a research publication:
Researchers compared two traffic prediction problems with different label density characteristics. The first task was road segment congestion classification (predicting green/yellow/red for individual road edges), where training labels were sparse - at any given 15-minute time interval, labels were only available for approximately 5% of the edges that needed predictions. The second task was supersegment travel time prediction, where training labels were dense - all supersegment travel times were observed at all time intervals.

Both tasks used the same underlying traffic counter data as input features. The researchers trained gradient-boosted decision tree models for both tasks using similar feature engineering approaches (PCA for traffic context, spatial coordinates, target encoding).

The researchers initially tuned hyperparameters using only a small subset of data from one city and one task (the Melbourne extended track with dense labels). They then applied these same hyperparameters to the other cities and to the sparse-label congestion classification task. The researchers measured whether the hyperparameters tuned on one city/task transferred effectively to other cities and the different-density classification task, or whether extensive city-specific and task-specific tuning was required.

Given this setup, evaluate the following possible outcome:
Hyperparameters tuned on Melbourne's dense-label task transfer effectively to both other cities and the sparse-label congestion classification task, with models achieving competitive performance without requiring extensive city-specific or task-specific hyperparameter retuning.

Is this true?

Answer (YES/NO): YES